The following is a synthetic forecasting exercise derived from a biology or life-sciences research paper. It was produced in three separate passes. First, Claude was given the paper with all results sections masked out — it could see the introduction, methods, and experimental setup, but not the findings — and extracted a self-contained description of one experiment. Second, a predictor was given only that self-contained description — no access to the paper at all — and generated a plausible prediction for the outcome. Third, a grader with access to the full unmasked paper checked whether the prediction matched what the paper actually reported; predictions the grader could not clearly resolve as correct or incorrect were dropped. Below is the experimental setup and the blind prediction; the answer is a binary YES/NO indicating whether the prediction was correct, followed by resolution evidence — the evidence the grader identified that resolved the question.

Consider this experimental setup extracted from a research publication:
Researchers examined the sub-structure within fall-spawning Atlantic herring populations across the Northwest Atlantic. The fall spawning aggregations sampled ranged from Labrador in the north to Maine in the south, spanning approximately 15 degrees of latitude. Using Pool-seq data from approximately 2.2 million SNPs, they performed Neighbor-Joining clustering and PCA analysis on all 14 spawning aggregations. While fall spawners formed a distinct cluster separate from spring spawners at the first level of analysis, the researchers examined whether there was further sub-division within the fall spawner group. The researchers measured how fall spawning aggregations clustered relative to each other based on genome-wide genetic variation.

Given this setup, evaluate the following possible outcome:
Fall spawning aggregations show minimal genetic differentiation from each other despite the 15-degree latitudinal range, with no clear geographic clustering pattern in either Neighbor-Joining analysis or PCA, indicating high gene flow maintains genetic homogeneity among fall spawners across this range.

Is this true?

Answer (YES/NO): NO